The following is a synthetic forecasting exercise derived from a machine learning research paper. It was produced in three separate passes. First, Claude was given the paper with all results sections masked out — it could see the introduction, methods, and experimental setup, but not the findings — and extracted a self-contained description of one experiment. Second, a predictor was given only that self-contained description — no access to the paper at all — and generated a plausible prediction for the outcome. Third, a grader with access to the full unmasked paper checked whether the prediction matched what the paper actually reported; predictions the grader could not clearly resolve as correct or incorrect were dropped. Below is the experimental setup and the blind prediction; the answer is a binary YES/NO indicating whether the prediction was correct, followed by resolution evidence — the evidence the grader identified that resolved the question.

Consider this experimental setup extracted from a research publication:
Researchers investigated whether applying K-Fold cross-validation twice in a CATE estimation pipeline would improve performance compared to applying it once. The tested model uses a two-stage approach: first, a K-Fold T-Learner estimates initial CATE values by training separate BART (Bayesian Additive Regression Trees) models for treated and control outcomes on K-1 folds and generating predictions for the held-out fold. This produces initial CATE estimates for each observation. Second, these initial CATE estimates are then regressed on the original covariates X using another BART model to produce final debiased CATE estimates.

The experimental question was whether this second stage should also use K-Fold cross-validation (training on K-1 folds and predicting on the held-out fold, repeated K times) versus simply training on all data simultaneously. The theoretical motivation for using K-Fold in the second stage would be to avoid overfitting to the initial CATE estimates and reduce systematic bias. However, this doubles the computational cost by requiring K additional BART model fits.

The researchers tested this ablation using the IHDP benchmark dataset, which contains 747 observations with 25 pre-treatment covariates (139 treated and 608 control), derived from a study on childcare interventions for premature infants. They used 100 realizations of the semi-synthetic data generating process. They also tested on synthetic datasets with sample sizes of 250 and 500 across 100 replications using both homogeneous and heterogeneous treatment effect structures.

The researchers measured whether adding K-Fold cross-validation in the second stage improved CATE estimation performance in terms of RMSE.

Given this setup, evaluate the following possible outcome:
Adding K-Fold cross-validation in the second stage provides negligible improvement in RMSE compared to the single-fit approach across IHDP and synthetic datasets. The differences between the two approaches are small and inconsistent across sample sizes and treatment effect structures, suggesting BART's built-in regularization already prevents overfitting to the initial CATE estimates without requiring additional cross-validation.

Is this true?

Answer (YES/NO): YES